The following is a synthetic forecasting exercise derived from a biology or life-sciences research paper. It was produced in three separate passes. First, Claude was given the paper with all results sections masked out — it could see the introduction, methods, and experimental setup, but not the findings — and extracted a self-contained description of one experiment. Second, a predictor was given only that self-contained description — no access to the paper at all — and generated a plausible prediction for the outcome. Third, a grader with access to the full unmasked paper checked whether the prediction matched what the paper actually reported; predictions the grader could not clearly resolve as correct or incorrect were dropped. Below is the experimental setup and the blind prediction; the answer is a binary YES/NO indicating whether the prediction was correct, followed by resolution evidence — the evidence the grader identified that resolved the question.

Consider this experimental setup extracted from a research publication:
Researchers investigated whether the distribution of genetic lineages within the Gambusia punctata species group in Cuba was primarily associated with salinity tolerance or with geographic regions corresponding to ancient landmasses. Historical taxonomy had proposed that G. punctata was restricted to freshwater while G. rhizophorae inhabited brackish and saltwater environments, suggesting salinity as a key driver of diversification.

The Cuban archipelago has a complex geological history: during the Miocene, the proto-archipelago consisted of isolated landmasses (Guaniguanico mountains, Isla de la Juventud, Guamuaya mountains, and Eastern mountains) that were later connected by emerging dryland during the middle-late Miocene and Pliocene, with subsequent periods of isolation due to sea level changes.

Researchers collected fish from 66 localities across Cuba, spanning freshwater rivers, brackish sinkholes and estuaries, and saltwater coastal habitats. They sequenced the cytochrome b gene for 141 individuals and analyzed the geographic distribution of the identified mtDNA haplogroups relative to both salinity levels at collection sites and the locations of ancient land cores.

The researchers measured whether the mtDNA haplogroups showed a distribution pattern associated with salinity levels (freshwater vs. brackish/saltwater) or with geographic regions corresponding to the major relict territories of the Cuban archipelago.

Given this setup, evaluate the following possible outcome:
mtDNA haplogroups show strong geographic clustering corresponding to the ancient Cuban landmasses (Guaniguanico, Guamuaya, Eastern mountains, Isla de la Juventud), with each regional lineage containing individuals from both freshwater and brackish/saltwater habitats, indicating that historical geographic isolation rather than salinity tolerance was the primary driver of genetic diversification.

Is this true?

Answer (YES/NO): YES